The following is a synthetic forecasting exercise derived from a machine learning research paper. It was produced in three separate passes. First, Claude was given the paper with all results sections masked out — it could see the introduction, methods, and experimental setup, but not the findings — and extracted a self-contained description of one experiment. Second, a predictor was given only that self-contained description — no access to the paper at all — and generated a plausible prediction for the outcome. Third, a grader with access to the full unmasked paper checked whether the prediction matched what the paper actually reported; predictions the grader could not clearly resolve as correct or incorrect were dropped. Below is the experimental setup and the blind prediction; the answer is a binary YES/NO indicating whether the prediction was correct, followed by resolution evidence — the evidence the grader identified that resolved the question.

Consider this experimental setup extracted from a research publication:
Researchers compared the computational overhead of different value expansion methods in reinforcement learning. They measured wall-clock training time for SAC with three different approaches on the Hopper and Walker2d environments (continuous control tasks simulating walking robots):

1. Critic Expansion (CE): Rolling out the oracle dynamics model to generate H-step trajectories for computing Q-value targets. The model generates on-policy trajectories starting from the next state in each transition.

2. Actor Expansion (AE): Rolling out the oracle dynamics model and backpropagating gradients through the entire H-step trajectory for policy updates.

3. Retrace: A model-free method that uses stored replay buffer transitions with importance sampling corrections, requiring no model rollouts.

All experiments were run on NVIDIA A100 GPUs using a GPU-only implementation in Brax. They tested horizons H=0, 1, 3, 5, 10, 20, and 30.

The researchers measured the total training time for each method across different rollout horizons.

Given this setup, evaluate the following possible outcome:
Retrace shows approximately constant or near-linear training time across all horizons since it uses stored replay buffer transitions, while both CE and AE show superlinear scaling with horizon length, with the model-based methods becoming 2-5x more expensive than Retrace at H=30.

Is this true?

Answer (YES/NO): NO